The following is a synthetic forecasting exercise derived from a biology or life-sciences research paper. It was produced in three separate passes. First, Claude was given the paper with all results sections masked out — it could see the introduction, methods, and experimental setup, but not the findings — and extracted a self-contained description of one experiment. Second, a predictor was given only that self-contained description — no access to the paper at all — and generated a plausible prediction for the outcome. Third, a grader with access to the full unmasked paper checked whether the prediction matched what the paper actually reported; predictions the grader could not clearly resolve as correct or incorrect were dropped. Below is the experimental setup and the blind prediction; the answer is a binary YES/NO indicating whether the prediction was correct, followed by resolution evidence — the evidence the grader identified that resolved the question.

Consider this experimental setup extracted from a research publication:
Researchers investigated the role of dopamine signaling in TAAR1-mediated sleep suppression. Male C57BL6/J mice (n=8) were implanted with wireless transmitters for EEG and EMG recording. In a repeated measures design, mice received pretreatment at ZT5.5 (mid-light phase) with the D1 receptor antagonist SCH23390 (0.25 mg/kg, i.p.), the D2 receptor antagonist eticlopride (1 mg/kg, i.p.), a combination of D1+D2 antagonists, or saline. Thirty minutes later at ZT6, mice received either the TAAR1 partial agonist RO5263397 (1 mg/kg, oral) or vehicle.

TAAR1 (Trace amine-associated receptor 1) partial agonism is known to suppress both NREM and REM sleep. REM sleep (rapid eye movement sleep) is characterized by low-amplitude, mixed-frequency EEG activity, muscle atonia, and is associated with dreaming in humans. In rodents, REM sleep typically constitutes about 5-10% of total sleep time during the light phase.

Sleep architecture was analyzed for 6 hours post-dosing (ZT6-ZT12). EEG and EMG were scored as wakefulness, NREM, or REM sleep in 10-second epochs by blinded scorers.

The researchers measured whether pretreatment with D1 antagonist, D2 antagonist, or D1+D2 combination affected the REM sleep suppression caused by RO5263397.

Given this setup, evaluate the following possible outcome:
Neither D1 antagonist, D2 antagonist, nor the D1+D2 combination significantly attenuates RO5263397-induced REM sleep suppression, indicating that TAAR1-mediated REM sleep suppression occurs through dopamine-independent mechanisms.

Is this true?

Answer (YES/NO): YES